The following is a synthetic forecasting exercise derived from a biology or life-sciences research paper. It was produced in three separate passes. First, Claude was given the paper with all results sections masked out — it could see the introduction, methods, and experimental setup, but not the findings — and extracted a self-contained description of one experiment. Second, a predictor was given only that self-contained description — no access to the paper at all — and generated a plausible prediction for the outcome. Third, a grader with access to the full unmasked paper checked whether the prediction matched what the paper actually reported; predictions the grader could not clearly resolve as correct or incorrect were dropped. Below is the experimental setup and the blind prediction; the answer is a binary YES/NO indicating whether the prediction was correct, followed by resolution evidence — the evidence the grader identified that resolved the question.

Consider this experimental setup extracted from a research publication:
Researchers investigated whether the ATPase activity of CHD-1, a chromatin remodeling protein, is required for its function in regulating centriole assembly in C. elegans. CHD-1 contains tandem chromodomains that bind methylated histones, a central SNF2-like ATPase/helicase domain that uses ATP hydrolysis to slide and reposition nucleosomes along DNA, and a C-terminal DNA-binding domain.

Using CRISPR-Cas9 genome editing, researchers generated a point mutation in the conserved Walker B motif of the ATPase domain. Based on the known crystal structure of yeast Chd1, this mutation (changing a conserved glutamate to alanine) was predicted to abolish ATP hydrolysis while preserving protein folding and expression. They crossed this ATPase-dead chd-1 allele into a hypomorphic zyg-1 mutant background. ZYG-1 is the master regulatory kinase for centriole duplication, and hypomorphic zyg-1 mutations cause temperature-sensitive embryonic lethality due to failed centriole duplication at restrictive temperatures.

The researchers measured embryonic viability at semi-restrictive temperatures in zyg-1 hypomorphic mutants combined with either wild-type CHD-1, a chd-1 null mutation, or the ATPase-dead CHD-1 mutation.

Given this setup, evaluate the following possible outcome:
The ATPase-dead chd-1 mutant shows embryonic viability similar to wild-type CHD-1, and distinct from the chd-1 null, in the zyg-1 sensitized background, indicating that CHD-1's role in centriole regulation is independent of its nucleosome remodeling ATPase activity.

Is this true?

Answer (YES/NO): NO